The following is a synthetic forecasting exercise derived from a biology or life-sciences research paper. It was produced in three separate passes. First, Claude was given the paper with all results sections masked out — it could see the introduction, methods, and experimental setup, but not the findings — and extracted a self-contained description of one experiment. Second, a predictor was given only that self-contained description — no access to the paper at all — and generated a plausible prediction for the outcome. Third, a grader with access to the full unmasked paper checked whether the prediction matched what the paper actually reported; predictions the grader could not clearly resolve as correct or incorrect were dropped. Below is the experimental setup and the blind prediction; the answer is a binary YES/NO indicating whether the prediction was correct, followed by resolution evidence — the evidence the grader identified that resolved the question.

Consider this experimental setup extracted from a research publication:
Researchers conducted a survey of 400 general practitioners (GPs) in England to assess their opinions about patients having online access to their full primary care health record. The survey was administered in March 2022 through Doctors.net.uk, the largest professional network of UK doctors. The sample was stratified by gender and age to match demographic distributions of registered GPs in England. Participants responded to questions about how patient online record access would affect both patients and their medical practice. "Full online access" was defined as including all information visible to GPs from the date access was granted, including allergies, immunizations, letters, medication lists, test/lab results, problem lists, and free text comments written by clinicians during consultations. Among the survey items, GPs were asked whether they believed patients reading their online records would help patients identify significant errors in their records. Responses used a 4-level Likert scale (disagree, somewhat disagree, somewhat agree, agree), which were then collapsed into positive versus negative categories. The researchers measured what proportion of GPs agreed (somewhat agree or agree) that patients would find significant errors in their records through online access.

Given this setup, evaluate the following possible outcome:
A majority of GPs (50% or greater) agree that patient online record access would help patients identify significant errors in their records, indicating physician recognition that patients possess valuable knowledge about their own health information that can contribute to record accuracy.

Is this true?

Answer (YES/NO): YES